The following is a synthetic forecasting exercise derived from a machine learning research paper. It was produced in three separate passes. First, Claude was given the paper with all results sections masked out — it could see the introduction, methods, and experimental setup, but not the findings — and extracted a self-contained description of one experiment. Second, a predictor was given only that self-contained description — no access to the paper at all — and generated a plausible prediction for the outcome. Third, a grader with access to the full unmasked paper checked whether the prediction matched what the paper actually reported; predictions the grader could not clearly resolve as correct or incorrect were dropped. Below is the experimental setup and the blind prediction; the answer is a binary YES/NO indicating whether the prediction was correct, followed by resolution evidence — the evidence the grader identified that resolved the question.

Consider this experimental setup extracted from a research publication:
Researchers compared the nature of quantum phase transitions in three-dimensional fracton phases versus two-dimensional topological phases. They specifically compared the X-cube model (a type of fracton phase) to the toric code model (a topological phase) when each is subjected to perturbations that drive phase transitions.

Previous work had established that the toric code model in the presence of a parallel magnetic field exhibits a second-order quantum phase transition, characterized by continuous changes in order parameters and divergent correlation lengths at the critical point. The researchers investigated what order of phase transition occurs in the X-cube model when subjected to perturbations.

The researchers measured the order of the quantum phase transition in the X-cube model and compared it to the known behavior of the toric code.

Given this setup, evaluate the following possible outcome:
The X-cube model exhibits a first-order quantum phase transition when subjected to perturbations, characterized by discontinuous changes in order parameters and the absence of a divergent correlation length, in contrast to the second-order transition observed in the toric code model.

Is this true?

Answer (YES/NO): YES